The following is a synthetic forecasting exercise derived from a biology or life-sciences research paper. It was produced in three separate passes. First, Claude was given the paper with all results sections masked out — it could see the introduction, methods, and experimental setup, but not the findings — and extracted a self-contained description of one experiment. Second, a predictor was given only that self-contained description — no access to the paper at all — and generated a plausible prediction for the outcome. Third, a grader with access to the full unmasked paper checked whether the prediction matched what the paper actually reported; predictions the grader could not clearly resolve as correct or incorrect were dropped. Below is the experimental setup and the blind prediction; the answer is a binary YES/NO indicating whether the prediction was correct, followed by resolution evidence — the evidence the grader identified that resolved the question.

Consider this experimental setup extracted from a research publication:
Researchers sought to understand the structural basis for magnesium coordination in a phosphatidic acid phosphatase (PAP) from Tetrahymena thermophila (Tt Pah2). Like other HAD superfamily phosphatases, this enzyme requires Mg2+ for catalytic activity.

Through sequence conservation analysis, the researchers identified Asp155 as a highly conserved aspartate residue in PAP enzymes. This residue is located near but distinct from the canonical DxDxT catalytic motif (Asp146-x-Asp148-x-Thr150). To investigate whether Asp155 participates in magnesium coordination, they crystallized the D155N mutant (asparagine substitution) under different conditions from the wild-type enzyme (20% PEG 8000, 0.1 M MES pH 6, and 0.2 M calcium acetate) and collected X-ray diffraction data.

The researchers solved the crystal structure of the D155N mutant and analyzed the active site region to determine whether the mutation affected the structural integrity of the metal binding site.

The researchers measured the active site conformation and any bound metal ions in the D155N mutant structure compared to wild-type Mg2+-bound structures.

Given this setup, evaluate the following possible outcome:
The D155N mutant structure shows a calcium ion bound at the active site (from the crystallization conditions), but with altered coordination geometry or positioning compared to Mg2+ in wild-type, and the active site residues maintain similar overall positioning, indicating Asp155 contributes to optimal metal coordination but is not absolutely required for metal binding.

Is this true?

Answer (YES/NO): NO